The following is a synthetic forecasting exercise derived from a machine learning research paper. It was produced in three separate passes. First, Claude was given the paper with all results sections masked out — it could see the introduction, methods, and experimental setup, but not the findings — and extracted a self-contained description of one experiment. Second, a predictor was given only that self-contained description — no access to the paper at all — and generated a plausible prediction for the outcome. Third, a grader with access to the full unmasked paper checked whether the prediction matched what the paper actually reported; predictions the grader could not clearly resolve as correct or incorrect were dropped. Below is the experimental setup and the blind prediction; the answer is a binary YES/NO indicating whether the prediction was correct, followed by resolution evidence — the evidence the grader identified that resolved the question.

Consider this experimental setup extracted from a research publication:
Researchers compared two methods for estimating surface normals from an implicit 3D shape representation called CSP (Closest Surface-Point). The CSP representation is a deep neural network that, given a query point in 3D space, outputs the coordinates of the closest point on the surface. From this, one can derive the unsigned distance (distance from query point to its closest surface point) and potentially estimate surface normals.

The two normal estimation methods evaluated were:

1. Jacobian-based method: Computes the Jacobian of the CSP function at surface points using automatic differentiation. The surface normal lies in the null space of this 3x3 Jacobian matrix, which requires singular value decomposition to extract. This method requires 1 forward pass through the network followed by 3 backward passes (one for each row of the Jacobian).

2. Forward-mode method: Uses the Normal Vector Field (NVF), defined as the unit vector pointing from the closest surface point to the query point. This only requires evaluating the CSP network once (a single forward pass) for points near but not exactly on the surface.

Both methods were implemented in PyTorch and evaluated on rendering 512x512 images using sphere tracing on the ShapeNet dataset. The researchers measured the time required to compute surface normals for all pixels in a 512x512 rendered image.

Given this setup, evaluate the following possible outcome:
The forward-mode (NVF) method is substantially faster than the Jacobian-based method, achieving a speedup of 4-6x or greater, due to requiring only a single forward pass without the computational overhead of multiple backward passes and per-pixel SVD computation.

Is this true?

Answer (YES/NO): YES